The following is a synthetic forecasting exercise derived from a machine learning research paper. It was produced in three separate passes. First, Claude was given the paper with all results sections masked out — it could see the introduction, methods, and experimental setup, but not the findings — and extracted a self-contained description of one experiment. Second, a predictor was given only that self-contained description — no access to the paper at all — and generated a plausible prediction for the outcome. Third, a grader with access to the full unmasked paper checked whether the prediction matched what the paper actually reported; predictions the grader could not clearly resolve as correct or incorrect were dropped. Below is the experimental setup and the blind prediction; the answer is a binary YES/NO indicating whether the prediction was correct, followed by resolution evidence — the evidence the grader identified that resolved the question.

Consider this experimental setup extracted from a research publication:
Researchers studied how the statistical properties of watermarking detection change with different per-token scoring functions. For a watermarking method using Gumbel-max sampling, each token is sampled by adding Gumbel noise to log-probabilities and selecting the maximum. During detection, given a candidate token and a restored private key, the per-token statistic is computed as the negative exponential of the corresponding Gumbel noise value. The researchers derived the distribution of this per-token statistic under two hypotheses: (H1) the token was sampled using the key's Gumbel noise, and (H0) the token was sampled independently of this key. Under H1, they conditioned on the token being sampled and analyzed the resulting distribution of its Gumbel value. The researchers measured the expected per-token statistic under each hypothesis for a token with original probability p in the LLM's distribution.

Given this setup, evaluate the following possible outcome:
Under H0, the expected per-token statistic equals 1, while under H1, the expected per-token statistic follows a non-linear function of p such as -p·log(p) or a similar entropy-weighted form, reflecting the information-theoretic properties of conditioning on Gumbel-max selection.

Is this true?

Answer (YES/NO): NO